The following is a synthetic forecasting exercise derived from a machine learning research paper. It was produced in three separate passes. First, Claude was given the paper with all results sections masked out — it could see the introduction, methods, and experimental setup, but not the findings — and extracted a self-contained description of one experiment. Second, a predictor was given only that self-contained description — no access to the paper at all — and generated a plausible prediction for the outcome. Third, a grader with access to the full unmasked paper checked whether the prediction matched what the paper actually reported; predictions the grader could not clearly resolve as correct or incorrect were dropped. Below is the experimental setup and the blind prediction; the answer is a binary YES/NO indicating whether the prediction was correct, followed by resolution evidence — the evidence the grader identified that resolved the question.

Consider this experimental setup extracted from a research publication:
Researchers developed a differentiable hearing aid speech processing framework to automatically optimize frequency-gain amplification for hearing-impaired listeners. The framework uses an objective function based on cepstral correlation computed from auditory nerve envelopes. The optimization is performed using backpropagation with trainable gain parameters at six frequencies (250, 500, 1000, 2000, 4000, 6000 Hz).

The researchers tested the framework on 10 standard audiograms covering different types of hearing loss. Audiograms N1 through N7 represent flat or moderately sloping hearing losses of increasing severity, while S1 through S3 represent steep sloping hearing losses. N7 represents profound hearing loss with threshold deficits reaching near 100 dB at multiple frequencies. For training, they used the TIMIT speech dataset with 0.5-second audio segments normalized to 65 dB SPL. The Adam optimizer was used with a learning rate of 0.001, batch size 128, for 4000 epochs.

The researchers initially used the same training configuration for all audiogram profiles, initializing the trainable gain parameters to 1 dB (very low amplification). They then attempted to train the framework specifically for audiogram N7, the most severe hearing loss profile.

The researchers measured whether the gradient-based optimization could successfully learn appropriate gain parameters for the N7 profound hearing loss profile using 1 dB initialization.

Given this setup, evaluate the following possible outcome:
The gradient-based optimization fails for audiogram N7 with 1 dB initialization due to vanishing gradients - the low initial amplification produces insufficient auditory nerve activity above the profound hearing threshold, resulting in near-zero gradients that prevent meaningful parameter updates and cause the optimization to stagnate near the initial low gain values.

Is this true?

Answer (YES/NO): YES